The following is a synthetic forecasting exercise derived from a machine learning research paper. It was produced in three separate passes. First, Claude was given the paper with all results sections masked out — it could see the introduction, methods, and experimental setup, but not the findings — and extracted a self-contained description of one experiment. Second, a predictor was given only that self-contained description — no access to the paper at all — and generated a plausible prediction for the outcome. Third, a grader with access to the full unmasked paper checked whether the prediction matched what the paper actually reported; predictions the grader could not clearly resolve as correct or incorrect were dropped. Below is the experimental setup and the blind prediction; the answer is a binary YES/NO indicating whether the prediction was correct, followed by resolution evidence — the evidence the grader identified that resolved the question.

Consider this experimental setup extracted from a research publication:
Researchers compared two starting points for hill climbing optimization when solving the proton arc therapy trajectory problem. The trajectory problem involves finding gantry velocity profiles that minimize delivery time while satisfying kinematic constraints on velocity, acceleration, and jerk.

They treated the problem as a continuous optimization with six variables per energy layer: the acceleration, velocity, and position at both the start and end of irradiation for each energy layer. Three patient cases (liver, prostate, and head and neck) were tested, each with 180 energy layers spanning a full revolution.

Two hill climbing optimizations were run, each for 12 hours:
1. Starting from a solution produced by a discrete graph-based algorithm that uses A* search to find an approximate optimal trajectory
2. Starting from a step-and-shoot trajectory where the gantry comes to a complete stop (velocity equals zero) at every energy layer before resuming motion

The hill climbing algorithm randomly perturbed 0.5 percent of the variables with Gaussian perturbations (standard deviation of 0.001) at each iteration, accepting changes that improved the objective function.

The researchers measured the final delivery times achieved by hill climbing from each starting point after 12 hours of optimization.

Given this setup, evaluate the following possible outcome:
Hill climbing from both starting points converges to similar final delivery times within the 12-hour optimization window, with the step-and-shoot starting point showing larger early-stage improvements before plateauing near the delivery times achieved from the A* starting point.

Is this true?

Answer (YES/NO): NO